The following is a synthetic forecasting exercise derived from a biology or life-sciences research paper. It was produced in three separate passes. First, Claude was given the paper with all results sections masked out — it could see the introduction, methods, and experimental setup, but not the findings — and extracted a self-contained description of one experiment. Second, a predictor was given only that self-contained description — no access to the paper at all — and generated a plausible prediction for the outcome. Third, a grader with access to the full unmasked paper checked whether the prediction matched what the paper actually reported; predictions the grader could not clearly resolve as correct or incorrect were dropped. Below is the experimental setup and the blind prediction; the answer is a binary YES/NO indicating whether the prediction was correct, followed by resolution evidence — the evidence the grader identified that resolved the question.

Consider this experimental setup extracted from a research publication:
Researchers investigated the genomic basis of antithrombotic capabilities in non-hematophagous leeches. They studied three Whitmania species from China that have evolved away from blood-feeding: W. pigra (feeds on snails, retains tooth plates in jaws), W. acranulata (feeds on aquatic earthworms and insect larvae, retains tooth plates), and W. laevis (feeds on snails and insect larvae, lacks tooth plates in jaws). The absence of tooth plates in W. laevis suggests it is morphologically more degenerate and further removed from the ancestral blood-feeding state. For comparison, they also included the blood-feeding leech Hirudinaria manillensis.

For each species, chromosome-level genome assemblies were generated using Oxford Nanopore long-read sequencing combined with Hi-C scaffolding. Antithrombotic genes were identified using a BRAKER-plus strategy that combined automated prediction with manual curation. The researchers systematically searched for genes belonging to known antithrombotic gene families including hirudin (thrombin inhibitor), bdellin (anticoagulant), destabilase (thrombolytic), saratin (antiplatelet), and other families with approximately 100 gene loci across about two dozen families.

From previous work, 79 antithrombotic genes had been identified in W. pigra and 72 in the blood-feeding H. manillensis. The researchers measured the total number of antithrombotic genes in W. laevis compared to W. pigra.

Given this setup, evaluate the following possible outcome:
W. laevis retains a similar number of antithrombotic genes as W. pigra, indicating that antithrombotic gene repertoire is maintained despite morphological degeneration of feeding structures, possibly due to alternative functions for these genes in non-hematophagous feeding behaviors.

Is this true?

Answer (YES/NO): NO